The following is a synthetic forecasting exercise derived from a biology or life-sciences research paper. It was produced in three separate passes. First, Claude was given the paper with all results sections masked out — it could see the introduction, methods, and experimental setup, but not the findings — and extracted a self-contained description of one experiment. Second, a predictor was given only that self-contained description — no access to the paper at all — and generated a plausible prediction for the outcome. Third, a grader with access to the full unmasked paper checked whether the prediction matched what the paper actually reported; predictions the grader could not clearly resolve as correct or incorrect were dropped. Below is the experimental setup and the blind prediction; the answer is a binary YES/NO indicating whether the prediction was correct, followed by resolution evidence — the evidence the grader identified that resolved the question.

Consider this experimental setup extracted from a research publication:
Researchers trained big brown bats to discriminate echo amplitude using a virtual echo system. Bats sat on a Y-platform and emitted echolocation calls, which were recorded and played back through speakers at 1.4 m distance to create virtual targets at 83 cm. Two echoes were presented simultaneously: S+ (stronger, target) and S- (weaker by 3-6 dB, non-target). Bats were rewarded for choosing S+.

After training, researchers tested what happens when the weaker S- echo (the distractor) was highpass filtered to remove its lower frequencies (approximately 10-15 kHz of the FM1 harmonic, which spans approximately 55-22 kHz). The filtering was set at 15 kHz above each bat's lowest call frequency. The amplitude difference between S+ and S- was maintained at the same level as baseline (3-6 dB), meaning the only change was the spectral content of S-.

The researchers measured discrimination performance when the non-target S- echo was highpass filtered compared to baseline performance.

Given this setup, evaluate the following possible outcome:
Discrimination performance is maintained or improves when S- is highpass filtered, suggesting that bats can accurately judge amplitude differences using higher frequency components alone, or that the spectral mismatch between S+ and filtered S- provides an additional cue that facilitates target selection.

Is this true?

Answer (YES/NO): YES